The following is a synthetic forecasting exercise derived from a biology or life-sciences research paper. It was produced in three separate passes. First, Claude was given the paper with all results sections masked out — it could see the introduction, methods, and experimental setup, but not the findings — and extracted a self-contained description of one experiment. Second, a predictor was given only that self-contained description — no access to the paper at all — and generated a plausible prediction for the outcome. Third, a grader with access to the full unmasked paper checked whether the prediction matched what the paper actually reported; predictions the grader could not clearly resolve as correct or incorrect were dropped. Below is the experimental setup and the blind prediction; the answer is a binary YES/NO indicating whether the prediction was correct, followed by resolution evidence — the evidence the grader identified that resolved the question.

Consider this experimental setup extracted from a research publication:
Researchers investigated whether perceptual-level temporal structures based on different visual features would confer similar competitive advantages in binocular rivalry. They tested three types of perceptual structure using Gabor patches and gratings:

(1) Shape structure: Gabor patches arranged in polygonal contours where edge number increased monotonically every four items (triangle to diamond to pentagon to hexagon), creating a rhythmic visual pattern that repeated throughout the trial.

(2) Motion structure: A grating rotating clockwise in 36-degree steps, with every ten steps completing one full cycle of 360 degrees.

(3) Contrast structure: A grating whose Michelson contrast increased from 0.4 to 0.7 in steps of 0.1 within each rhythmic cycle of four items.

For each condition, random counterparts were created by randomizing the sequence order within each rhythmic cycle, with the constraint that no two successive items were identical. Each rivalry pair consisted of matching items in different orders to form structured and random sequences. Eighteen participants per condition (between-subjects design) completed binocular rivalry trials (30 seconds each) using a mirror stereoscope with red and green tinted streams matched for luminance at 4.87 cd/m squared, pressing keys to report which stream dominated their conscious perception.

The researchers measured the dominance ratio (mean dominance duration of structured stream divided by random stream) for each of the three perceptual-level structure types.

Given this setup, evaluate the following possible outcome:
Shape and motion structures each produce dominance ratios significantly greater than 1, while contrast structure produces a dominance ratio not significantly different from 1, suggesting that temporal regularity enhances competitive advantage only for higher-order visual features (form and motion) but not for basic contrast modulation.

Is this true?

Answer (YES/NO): YES